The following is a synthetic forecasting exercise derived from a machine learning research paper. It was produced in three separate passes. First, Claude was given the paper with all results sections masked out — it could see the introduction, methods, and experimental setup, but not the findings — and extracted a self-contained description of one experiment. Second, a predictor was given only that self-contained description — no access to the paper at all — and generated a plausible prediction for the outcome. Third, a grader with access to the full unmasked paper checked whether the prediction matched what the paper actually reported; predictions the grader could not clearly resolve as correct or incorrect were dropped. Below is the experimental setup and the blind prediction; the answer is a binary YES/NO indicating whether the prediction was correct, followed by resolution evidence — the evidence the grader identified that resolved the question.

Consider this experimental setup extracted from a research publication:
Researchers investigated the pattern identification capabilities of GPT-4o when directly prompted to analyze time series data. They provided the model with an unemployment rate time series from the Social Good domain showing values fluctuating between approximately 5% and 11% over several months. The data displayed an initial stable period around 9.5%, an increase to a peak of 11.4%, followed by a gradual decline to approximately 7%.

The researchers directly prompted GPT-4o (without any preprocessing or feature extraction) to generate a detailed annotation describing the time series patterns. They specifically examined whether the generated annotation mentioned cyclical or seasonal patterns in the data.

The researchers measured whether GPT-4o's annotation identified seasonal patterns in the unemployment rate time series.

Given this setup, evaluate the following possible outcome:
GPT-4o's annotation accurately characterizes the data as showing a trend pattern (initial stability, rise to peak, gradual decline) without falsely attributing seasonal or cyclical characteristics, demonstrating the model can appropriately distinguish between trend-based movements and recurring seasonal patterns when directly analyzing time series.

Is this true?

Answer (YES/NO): NO